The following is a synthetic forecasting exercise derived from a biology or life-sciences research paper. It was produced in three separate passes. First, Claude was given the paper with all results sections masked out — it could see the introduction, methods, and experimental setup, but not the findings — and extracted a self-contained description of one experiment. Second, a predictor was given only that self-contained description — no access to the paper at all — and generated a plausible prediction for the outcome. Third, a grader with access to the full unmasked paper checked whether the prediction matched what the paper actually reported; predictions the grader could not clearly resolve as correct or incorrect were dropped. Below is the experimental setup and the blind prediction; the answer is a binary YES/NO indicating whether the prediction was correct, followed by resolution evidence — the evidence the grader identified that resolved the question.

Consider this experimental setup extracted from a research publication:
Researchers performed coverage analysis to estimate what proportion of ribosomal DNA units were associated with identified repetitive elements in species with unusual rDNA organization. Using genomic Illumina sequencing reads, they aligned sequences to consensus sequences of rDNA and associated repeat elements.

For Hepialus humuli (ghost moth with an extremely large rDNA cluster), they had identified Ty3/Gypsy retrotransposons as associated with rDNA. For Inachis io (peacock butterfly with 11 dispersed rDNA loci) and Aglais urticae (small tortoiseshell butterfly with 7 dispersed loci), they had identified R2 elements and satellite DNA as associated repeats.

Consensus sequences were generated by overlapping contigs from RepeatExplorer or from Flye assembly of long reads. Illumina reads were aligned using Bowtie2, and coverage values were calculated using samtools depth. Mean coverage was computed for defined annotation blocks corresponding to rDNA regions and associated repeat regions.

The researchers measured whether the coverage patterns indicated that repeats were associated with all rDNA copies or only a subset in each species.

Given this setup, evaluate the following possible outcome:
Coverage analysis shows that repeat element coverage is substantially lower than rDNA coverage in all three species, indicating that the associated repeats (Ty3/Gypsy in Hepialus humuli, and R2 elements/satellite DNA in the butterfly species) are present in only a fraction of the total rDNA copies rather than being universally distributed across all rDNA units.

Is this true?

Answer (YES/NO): NO